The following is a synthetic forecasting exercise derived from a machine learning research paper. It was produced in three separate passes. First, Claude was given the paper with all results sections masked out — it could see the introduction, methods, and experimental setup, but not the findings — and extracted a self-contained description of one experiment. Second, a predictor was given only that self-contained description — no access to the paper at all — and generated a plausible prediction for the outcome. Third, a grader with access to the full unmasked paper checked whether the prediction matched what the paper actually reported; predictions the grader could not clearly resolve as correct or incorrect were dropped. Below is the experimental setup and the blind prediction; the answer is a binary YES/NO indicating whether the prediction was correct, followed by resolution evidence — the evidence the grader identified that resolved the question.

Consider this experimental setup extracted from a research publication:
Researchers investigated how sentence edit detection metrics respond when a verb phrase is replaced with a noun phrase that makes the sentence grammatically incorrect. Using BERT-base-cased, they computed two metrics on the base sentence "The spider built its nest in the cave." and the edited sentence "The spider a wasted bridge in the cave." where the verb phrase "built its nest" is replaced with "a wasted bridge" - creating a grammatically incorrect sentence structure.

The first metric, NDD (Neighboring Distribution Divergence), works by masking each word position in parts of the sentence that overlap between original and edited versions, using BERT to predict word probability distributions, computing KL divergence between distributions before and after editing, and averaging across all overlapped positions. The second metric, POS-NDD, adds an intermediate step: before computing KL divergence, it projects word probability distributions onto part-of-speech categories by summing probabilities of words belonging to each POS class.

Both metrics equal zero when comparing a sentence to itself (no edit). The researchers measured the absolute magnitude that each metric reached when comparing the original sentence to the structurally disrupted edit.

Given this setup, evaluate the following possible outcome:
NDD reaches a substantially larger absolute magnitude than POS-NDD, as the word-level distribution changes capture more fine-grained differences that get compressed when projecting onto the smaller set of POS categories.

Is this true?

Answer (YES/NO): YES